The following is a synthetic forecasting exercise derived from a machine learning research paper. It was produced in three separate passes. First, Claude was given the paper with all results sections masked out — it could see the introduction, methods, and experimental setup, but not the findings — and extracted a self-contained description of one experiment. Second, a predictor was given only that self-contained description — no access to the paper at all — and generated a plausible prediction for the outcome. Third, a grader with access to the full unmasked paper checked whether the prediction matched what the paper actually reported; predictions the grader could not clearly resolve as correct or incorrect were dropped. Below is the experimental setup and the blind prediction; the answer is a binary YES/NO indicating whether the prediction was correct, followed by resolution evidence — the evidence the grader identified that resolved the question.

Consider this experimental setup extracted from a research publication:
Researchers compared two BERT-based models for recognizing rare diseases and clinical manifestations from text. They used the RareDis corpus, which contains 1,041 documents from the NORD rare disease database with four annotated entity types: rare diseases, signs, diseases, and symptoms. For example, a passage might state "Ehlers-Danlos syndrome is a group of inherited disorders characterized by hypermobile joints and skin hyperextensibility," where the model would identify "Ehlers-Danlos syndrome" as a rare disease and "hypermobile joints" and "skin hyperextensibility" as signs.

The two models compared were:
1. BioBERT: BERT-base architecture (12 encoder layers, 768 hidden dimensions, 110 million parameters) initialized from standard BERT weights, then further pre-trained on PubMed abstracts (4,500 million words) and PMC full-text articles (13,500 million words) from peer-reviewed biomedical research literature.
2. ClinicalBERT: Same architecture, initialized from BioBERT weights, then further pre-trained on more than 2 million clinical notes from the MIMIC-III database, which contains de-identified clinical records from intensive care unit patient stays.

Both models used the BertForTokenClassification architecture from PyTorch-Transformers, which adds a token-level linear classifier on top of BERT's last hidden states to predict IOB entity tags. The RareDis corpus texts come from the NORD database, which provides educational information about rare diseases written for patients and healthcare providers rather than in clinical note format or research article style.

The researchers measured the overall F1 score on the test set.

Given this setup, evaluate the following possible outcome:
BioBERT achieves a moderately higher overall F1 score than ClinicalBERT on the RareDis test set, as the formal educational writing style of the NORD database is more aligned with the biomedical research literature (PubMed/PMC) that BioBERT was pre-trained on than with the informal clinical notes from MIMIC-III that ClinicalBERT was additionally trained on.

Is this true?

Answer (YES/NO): NO